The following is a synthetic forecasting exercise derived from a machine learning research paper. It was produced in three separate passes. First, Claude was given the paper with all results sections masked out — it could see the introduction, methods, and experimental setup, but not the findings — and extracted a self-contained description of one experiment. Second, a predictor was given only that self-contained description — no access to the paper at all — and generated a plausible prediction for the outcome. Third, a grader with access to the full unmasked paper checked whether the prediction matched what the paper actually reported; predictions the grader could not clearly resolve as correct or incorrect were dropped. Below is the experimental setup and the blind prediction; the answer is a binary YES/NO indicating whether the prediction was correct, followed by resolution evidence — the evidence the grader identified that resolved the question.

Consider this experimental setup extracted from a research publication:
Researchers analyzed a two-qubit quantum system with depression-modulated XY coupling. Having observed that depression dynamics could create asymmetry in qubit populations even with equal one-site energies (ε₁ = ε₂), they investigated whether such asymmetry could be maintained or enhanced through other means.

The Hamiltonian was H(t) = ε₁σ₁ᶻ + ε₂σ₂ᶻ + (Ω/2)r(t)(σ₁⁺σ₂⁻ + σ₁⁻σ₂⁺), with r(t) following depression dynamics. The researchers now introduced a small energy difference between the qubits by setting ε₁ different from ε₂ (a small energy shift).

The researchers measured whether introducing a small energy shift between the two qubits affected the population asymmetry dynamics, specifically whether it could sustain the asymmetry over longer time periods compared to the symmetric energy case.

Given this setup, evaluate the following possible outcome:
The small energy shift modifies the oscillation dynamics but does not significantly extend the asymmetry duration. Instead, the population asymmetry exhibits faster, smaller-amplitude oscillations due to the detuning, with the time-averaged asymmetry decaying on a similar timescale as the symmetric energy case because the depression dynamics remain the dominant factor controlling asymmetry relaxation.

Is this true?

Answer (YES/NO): NO